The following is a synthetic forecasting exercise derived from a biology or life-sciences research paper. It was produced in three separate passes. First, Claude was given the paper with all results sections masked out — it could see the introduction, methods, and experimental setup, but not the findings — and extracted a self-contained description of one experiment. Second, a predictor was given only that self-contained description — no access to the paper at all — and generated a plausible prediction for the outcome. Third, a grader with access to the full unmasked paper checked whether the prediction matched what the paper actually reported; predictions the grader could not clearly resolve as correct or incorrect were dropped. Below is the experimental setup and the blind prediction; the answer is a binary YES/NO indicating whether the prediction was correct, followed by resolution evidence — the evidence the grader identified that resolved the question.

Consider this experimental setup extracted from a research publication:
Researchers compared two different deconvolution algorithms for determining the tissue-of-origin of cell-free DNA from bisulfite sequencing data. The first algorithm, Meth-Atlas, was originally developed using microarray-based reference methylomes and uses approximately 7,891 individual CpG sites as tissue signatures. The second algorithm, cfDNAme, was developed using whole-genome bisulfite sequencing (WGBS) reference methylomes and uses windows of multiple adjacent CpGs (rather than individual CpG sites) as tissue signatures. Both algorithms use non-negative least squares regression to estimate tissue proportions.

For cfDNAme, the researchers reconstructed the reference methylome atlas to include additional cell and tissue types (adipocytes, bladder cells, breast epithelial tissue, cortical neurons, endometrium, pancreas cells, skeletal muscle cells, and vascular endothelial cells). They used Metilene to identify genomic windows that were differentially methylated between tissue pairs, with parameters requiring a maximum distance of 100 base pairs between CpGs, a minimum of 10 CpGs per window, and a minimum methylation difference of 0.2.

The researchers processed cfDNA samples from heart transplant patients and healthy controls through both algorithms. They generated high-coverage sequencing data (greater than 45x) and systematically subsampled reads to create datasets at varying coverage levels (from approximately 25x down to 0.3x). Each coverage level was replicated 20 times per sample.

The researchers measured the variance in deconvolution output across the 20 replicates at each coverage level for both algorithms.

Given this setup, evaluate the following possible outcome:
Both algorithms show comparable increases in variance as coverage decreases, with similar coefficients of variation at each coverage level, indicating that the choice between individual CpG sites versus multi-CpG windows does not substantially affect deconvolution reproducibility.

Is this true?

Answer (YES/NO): NO